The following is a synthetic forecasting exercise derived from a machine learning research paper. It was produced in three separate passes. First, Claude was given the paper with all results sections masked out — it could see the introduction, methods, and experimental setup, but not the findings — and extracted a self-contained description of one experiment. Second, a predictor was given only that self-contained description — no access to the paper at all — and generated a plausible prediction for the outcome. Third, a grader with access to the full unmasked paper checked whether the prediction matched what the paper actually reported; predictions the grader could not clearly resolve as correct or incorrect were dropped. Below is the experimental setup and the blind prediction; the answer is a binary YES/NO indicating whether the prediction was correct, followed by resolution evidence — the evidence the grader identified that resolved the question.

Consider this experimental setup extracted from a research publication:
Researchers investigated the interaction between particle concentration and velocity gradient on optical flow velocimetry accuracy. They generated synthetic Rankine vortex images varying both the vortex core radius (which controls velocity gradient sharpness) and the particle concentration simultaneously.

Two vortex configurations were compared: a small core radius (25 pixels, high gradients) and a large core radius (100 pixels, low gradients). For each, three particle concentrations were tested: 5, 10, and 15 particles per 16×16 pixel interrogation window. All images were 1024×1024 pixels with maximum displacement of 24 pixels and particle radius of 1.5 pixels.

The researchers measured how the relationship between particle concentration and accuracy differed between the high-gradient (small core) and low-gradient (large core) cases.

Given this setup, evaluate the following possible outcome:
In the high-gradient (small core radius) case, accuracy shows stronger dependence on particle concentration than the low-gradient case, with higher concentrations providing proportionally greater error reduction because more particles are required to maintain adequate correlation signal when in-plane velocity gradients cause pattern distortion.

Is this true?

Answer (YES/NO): NO